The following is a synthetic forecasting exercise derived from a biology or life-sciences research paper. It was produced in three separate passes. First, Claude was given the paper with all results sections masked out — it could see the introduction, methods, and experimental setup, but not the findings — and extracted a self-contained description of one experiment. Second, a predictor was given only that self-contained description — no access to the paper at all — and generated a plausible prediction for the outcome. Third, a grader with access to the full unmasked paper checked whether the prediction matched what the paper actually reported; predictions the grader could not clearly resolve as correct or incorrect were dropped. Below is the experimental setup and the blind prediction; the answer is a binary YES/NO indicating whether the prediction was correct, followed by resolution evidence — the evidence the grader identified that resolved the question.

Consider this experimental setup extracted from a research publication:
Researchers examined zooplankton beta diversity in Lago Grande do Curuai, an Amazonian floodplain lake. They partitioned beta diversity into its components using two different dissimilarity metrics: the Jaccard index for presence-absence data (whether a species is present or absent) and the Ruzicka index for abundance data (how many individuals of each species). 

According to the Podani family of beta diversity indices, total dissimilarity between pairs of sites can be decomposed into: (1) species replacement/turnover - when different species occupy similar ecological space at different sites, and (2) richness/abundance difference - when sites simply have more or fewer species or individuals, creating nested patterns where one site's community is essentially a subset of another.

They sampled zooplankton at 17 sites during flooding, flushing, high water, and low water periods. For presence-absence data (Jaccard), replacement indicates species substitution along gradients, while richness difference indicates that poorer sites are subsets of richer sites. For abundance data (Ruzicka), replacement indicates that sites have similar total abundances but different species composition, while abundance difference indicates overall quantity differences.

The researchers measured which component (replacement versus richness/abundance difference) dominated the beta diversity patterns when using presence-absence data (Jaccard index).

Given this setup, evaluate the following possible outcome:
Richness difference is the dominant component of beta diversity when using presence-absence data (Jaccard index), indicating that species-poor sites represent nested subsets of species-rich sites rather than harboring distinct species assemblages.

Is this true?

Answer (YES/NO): NO